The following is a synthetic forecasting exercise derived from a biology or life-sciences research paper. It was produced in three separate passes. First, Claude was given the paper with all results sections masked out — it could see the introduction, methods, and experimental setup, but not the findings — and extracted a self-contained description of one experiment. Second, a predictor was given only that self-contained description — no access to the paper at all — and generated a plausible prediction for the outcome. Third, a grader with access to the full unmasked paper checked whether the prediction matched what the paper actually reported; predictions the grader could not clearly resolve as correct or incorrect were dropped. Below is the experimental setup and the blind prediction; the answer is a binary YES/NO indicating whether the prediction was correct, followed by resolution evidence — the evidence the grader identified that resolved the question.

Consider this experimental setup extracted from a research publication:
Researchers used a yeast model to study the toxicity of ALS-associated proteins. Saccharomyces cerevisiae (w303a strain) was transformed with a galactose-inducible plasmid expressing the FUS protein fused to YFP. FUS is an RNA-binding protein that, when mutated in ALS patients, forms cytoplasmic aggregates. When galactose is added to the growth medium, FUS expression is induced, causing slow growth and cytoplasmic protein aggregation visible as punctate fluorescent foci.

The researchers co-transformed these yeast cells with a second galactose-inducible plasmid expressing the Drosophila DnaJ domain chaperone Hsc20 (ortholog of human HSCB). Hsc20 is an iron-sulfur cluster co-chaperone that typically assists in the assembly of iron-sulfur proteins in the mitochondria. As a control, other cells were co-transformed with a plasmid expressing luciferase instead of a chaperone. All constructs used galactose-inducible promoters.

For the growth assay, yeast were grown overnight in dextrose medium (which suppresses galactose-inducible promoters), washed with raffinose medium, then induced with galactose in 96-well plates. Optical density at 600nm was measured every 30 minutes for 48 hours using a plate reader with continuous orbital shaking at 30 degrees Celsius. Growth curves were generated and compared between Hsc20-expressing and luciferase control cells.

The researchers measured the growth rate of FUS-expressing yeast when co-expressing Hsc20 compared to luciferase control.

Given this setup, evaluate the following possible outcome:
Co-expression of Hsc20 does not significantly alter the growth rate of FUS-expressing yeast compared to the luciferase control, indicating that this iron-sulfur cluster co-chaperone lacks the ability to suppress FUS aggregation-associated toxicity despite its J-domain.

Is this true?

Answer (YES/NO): NO